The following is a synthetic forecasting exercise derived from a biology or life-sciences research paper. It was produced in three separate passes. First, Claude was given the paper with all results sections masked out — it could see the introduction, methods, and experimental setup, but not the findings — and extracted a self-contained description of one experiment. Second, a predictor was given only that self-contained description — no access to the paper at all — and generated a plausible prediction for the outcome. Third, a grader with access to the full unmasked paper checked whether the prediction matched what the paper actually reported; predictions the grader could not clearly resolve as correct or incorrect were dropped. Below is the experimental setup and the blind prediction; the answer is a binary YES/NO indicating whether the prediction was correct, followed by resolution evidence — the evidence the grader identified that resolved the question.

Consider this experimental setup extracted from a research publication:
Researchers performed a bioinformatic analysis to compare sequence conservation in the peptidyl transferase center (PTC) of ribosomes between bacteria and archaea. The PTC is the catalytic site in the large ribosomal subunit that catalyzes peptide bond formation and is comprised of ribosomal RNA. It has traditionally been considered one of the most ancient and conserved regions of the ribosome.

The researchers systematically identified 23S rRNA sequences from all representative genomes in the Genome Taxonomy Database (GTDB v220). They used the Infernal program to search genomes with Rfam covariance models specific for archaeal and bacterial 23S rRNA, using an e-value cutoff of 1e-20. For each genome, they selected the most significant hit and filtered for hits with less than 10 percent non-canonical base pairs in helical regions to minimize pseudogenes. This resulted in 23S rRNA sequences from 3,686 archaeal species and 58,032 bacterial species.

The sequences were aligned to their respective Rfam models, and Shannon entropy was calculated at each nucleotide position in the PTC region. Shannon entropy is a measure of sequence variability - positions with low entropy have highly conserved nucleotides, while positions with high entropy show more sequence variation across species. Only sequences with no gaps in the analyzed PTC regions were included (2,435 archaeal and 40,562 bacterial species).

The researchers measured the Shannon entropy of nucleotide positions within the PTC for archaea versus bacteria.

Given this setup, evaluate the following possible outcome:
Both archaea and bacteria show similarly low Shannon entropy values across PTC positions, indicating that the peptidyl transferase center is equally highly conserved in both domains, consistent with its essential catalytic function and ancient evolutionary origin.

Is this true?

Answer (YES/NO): NO